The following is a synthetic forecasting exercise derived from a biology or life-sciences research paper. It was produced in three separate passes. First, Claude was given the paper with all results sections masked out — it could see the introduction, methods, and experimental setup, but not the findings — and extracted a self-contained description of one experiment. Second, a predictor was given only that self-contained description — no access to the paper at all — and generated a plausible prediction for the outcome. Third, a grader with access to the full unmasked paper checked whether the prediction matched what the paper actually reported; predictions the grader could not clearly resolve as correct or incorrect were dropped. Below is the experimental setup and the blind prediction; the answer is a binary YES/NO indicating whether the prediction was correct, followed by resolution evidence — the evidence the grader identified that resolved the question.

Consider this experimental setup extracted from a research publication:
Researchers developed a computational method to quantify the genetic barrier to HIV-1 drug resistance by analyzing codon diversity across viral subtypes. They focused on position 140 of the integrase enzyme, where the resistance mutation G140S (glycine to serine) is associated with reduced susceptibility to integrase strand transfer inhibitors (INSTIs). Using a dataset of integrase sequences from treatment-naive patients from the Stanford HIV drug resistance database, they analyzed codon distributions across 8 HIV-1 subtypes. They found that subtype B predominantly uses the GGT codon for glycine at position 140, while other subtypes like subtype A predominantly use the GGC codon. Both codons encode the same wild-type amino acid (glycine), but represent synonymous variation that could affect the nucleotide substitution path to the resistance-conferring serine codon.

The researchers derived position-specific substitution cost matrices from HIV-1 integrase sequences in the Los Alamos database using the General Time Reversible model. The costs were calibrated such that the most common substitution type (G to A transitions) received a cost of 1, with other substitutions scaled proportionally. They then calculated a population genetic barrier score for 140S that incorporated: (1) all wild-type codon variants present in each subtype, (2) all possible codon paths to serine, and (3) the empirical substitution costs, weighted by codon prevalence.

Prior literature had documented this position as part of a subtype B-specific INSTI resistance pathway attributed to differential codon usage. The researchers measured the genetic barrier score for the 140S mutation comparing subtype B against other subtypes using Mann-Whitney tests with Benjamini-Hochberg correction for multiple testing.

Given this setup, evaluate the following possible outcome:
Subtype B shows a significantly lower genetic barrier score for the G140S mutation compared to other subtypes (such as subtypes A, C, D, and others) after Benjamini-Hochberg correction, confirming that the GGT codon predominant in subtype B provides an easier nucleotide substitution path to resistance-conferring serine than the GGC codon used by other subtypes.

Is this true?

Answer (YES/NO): YES